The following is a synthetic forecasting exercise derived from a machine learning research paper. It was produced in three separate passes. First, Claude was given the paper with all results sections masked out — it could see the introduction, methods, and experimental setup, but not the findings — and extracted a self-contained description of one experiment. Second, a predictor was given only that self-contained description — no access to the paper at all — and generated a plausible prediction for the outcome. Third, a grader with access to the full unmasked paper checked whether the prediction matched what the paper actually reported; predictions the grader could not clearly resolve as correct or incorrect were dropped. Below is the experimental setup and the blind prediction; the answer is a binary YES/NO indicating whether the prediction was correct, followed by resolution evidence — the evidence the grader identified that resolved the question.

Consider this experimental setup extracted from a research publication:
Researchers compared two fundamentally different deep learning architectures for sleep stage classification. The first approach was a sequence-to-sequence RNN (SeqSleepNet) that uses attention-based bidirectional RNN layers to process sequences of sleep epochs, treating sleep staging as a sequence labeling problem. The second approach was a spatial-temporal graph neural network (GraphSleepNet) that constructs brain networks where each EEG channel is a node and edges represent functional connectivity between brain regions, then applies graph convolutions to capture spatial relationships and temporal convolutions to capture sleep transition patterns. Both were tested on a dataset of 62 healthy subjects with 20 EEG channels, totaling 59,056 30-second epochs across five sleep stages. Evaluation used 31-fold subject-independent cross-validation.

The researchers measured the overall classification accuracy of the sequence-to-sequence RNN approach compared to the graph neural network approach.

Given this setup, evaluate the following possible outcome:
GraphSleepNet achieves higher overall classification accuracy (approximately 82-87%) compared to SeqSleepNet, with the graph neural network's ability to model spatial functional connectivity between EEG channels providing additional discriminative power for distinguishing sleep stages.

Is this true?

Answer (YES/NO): NO